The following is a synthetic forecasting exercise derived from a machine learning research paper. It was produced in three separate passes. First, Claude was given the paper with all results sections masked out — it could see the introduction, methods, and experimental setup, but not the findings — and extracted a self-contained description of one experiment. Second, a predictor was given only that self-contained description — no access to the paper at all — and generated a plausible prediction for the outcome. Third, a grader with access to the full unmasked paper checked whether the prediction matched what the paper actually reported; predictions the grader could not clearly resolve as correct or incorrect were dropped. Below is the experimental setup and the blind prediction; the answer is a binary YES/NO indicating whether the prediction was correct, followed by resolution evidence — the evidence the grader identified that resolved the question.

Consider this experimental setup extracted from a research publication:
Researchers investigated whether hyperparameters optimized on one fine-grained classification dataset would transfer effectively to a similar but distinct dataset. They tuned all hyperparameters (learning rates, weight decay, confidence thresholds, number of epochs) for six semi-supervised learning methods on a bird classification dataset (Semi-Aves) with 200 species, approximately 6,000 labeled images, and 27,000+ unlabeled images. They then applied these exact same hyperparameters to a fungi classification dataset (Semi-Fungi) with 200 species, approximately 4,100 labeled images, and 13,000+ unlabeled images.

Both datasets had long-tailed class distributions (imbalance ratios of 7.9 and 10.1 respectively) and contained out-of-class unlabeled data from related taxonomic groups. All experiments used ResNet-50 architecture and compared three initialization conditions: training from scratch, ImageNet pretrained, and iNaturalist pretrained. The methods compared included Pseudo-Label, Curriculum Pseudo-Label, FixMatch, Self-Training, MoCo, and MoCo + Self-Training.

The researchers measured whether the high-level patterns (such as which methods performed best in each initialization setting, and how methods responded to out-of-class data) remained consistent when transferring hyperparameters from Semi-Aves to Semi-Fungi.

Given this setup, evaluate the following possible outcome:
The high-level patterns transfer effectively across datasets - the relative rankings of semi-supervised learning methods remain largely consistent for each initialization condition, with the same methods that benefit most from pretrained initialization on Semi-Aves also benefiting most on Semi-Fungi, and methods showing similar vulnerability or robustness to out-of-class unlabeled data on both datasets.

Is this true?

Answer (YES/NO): YES